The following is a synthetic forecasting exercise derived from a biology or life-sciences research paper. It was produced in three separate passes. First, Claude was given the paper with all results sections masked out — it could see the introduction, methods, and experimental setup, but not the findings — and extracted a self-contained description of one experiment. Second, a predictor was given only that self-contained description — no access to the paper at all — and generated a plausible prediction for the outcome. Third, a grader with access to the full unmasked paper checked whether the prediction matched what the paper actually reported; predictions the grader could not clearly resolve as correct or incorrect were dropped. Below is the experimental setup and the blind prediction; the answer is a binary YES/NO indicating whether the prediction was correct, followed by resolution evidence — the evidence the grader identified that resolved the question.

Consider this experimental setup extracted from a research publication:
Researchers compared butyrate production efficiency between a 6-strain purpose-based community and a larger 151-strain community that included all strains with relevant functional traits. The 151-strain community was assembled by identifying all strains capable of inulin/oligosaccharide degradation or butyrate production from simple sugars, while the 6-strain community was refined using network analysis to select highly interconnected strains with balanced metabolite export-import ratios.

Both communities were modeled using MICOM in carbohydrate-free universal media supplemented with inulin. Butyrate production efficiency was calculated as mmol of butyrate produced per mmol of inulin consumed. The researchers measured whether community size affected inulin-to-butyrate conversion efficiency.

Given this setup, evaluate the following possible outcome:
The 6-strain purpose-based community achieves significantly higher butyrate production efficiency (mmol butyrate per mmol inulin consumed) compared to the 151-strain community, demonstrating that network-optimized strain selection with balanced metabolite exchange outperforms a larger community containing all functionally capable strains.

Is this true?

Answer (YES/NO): YES